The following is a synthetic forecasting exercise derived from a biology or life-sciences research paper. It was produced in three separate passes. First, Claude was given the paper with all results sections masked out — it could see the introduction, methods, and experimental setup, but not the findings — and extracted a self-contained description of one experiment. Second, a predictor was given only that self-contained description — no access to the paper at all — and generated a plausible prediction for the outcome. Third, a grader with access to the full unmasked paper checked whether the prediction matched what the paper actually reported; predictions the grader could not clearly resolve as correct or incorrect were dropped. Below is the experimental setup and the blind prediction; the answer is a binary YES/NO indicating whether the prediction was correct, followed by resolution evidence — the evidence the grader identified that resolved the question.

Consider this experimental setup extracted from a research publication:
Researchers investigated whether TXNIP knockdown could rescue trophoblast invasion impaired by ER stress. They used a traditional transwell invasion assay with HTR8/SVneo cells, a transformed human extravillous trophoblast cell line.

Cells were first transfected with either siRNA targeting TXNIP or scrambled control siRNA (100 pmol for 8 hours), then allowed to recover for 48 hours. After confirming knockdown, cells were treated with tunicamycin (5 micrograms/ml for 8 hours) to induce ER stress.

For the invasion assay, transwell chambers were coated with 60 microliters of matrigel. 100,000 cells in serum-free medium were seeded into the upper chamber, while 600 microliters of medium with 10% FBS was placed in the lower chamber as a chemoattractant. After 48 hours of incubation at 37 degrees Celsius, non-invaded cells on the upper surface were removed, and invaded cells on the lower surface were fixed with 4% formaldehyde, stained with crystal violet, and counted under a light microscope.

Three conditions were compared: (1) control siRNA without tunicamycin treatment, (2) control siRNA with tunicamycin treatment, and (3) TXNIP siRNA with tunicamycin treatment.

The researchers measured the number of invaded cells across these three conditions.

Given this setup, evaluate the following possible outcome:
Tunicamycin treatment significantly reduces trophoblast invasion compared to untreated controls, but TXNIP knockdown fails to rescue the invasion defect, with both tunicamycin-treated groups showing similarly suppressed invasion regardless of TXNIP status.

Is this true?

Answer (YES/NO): NO